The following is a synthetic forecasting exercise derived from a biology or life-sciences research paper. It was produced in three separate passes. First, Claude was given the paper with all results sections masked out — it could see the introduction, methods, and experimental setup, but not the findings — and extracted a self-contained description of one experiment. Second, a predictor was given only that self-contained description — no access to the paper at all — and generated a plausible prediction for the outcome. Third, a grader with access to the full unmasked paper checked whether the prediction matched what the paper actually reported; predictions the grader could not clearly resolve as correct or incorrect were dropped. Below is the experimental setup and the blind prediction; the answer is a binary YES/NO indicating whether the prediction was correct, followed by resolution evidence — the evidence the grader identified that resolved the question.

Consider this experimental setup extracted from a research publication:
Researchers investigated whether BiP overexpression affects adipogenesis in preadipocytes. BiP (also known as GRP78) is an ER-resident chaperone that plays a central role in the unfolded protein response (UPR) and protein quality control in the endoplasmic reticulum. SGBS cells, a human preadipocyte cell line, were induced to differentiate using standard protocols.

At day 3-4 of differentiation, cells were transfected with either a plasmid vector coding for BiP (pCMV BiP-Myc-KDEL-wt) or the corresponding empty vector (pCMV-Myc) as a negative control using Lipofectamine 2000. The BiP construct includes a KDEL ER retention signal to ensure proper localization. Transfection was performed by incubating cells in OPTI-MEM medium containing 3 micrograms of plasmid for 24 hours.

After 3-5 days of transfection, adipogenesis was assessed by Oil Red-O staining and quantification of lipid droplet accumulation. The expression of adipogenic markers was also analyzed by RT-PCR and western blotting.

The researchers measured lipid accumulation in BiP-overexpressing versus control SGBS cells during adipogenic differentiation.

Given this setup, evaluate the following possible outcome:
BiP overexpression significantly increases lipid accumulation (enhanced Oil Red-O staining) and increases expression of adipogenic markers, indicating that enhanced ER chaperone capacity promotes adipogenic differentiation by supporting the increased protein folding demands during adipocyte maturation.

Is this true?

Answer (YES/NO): NO